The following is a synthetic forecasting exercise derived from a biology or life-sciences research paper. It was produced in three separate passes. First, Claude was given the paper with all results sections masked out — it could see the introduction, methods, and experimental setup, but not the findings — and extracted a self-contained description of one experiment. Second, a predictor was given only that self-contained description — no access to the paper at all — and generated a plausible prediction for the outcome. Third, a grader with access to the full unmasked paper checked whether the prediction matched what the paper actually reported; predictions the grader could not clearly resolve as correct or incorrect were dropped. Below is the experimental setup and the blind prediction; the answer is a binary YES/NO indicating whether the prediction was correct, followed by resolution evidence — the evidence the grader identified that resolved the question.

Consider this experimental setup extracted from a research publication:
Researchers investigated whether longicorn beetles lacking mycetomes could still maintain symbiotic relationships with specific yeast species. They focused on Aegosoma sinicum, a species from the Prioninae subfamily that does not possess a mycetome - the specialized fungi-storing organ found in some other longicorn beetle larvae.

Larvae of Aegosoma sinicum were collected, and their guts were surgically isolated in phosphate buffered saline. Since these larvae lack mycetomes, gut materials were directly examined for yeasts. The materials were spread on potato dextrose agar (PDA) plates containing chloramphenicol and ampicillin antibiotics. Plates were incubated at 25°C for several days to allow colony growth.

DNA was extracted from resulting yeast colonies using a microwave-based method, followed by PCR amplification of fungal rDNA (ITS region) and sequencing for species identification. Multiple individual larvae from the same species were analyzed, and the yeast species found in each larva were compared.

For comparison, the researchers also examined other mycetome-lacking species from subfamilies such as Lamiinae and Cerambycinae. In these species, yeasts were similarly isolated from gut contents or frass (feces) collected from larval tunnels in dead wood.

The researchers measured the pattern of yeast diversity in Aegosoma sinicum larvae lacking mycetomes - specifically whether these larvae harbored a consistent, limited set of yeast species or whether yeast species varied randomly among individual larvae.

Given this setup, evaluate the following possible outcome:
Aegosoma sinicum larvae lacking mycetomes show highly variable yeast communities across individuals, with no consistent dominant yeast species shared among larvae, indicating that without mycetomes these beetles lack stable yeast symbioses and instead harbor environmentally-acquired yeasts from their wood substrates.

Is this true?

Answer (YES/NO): NO